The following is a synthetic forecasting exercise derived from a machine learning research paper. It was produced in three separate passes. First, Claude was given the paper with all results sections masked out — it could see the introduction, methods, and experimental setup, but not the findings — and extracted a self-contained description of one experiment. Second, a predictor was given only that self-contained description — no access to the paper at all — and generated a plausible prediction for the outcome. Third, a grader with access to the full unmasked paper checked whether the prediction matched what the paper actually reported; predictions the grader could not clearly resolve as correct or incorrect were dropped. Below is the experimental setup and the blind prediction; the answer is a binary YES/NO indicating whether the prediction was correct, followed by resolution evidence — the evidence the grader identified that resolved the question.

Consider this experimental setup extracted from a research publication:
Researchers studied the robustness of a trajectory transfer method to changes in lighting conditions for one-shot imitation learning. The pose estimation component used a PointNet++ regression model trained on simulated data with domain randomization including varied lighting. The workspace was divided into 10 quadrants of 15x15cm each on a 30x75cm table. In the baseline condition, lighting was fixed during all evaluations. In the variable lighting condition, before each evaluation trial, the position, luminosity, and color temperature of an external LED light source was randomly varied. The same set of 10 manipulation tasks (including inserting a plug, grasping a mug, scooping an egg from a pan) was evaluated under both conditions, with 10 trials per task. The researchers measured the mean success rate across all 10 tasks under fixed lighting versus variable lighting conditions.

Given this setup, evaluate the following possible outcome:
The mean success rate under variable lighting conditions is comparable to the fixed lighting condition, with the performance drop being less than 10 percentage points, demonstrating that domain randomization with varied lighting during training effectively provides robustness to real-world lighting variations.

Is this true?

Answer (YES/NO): YES